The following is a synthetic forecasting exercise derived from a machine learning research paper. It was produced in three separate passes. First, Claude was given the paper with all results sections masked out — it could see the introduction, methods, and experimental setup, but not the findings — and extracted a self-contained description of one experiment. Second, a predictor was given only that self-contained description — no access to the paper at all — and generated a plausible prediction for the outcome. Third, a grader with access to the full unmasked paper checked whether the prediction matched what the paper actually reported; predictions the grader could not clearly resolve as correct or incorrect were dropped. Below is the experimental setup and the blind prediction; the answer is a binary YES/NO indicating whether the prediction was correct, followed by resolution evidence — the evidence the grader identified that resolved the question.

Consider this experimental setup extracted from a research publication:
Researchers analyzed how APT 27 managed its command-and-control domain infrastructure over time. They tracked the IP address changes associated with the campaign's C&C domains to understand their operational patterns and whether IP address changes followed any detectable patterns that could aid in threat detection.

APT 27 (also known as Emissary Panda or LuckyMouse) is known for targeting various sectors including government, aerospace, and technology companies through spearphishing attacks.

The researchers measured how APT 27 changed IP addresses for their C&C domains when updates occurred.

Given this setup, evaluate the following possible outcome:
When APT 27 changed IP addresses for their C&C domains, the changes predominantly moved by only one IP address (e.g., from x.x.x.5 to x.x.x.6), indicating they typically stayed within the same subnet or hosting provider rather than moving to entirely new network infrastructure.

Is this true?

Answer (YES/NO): NO